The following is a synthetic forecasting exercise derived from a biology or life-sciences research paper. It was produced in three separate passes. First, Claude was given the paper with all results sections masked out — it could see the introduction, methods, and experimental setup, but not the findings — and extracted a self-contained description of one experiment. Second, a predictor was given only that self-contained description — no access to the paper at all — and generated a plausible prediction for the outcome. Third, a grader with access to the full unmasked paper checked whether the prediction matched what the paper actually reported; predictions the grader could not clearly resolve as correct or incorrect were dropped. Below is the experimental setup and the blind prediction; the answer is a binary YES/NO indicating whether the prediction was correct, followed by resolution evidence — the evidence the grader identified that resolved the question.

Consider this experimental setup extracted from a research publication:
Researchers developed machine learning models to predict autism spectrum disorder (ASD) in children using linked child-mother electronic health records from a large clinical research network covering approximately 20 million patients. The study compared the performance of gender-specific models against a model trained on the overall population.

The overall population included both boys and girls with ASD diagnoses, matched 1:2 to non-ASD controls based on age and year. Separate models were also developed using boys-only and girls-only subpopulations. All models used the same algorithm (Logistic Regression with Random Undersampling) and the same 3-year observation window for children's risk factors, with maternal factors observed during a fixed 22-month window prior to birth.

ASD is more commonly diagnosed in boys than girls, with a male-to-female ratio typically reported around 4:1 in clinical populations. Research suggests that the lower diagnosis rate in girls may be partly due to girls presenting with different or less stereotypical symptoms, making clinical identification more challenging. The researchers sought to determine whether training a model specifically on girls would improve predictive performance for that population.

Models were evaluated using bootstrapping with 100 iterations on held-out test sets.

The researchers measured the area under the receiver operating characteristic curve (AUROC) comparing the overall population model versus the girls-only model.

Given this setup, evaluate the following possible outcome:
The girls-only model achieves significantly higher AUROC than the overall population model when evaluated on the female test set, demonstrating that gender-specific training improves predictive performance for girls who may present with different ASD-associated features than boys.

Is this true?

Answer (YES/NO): NO